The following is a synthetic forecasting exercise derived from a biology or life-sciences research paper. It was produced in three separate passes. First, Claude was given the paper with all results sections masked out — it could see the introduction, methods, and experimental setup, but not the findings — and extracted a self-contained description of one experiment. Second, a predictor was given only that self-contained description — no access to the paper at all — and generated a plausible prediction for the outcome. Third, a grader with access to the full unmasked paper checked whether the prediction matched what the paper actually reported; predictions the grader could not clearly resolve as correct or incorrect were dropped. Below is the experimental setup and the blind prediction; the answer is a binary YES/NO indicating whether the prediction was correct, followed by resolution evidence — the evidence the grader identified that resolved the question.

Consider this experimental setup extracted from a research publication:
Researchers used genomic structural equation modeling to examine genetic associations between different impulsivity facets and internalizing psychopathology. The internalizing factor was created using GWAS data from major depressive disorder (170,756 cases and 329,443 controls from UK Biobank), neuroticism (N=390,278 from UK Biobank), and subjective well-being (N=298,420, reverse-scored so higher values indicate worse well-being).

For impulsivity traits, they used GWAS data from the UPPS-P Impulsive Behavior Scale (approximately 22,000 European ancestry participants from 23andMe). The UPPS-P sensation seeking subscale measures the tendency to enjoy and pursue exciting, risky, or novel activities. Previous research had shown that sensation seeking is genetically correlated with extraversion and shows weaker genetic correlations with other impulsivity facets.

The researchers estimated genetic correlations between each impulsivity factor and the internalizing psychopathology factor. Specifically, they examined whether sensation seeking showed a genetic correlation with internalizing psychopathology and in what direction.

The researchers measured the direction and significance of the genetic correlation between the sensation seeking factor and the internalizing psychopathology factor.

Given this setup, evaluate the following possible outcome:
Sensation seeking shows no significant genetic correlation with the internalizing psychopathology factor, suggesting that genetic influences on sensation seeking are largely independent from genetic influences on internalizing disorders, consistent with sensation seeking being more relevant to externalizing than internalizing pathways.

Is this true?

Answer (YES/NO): NO